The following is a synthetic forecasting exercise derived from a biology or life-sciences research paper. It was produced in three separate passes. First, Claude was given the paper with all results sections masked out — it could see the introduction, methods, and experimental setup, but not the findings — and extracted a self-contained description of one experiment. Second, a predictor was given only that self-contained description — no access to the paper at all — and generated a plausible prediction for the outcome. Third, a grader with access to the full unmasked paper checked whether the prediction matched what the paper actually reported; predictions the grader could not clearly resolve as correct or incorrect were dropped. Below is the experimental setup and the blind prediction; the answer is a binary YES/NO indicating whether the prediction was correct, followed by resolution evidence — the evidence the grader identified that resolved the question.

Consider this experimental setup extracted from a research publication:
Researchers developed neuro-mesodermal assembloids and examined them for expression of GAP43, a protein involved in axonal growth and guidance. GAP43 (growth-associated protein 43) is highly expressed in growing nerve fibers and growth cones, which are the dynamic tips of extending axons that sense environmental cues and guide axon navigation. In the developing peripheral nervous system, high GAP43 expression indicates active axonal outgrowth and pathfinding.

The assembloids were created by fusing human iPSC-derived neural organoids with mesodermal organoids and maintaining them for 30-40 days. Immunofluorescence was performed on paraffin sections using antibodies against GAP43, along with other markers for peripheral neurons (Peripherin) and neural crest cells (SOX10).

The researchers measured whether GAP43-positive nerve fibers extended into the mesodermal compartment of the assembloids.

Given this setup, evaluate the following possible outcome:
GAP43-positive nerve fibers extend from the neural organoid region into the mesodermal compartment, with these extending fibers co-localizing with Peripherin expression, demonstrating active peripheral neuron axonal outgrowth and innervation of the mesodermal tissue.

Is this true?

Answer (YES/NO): NO